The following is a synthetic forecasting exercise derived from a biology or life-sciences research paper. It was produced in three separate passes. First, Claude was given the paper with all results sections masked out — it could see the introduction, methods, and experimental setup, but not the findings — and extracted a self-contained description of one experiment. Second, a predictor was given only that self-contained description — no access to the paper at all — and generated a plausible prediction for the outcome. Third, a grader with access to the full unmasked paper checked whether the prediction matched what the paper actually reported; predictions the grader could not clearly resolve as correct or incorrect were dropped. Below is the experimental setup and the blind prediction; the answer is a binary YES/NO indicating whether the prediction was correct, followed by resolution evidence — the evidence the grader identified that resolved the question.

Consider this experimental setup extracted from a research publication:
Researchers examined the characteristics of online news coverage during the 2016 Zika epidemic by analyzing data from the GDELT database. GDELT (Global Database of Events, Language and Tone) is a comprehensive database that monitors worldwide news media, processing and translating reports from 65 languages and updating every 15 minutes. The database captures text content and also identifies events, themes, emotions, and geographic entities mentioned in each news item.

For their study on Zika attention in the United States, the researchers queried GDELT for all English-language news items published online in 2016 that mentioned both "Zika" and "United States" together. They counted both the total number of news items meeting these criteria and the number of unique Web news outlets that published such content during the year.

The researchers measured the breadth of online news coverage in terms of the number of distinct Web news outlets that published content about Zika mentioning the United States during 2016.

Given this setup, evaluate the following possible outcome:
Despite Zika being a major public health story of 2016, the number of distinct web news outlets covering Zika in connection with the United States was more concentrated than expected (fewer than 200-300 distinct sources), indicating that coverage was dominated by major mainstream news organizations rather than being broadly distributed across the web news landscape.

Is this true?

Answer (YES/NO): NO